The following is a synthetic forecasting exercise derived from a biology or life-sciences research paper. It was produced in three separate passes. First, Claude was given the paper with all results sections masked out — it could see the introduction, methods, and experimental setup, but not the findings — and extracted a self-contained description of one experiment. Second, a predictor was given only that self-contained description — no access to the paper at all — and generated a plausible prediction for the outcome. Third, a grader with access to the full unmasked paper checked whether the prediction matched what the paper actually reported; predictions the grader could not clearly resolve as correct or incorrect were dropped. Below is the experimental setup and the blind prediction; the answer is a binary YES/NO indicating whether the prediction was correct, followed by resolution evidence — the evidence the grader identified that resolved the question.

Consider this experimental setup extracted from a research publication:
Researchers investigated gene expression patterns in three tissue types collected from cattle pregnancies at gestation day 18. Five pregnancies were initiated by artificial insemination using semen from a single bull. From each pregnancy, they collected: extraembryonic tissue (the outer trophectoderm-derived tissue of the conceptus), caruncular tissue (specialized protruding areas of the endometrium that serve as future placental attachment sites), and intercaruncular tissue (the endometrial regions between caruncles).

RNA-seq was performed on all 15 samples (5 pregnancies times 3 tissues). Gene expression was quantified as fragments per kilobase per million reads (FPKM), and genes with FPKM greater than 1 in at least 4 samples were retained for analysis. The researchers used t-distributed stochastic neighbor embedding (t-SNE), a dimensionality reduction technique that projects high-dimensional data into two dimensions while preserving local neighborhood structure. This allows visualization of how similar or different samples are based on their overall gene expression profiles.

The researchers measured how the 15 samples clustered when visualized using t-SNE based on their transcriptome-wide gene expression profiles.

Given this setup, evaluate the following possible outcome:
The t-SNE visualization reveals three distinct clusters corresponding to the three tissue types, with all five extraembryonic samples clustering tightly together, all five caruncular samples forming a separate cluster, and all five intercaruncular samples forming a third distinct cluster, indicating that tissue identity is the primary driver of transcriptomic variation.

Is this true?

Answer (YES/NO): YES